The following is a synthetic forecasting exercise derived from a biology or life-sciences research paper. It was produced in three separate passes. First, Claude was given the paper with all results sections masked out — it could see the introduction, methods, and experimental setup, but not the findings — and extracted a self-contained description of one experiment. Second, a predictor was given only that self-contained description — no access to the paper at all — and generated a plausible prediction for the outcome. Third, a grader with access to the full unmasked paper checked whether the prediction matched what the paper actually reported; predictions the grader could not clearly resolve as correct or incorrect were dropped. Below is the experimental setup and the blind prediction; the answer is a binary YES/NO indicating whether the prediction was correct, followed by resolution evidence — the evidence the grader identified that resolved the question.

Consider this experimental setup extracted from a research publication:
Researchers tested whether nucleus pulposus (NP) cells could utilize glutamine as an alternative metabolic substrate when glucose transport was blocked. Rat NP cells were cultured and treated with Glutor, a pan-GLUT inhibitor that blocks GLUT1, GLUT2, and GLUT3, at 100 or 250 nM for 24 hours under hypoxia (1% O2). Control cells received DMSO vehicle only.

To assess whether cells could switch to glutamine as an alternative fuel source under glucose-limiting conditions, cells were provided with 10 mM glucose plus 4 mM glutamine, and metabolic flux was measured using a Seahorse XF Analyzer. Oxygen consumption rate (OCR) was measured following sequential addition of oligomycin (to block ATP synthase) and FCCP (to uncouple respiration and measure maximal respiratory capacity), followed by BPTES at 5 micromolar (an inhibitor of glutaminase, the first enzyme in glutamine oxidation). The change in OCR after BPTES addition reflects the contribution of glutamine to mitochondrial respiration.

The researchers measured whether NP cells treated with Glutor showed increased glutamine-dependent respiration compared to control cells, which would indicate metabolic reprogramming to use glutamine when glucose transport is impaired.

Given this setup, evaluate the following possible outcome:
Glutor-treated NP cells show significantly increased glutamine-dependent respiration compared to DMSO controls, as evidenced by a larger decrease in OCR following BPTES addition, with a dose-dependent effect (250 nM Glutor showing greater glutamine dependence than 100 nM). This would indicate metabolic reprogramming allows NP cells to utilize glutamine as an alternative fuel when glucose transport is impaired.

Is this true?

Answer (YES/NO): NO